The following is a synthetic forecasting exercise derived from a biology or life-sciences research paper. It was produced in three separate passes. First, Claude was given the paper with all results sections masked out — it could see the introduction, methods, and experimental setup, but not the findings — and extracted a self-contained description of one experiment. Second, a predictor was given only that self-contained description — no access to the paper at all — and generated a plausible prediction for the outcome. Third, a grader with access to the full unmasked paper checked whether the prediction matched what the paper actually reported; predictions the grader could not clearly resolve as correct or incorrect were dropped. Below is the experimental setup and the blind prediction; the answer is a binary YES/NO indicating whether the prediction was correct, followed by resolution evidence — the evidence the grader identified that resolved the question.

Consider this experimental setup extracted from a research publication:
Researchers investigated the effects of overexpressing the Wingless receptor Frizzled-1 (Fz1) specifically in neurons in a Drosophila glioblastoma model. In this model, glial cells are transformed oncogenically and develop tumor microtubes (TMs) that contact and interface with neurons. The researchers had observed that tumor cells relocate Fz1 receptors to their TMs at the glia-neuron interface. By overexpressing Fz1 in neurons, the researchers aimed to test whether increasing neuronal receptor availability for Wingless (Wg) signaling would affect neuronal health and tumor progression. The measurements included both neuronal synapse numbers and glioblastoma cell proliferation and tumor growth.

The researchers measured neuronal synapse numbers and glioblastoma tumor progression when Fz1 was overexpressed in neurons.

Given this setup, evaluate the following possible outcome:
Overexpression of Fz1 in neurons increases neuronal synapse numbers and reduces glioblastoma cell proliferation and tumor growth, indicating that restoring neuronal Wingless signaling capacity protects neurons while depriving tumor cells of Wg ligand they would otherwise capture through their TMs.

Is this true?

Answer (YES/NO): YES